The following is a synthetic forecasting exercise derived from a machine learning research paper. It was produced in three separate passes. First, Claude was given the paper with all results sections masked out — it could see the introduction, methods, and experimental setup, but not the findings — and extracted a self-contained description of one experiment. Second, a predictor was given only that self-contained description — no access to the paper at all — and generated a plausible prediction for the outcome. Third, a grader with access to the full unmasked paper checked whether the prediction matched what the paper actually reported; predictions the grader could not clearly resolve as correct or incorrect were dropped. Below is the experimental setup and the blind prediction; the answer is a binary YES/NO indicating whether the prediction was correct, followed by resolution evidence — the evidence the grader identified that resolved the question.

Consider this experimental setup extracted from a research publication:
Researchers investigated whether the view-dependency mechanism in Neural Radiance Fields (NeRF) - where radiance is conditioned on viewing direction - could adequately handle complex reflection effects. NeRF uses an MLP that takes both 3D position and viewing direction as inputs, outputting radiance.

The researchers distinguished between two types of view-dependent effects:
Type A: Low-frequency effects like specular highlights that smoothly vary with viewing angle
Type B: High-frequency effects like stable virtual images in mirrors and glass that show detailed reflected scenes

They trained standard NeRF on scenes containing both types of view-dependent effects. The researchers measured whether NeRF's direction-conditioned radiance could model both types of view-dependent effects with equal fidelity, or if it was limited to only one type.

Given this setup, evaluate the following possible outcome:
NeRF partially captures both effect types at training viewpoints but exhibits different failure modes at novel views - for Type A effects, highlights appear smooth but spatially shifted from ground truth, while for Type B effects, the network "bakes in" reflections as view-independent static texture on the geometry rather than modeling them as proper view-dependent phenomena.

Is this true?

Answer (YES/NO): NO